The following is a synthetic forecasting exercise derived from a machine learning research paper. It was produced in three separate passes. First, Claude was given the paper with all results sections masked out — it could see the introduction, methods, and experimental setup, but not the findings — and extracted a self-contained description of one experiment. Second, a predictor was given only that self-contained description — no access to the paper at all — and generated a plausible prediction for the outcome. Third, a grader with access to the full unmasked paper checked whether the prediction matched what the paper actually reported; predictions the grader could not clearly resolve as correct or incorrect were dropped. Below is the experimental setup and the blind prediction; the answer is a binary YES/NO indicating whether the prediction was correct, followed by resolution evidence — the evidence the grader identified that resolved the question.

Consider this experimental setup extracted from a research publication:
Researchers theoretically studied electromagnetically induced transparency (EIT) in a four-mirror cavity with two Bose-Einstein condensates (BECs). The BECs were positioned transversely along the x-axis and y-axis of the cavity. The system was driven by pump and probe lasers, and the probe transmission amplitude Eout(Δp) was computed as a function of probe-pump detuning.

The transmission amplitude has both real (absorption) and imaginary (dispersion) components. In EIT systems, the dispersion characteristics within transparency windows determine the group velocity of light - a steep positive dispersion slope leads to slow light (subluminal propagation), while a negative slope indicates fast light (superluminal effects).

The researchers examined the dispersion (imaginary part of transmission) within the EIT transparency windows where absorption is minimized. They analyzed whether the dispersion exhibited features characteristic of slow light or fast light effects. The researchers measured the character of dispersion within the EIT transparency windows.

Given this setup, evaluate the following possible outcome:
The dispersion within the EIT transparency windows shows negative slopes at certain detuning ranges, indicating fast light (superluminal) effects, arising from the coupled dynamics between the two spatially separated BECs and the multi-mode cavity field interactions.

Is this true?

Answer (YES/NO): NO